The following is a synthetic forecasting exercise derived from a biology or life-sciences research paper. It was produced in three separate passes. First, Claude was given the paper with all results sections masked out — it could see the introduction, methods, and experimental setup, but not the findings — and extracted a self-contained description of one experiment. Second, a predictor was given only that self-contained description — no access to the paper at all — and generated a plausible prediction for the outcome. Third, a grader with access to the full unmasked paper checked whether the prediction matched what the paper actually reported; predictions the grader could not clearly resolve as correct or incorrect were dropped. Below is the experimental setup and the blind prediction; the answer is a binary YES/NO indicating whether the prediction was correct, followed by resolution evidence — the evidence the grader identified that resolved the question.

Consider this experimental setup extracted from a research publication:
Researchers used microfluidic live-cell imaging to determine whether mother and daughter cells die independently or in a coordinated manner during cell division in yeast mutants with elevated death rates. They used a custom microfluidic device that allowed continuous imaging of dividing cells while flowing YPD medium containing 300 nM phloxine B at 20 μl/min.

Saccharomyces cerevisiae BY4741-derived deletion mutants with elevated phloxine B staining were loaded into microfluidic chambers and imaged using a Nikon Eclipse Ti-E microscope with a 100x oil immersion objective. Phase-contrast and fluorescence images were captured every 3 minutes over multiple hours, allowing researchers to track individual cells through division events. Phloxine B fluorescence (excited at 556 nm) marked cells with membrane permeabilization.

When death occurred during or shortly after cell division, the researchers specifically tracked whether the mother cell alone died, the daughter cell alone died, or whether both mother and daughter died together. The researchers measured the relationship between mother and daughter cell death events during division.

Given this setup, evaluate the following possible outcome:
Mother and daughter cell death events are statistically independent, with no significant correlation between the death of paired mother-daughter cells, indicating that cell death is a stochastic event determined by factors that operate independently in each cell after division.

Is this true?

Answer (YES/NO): YES